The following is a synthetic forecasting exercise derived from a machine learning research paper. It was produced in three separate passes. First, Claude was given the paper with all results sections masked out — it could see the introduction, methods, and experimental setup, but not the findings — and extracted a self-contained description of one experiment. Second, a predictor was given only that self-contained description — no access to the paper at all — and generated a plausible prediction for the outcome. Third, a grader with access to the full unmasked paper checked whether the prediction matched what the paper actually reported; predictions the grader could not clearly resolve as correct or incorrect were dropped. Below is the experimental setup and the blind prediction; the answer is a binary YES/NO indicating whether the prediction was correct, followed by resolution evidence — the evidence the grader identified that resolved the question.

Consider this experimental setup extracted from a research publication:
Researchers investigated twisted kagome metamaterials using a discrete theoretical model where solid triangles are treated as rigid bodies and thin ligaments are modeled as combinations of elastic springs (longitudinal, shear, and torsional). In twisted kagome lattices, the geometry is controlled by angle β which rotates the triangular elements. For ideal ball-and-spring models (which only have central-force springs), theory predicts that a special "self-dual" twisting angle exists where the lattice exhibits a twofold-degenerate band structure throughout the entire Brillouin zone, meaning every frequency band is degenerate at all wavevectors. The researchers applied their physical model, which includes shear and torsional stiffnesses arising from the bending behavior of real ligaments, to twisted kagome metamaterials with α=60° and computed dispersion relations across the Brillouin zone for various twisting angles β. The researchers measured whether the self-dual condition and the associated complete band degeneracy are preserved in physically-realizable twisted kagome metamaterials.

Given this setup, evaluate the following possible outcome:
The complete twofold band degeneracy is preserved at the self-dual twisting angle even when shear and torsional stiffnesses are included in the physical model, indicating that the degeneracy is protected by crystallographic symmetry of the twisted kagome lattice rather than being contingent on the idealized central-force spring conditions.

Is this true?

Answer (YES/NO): NO